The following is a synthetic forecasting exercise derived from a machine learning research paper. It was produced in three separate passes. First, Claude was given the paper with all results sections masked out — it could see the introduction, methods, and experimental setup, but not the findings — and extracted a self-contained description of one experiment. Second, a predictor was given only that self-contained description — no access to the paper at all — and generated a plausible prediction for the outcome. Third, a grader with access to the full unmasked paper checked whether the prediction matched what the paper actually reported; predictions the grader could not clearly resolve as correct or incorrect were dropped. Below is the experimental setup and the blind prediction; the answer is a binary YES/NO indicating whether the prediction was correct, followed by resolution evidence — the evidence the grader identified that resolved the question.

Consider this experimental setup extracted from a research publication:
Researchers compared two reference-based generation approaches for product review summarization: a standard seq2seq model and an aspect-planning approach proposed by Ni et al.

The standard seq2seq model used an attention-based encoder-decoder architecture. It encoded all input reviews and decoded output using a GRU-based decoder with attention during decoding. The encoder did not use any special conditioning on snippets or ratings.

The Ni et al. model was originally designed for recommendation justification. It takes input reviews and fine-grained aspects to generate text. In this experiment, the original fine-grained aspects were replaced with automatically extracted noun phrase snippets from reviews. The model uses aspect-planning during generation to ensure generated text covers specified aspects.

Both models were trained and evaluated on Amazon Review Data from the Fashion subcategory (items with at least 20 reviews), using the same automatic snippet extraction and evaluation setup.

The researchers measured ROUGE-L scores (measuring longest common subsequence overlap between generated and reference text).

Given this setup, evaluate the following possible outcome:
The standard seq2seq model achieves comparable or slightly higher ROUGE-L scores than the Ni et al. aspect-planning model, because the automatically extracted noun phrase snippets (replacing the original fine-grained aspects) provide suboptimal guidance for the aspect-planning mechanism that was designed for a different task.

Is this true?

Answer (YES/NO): NO